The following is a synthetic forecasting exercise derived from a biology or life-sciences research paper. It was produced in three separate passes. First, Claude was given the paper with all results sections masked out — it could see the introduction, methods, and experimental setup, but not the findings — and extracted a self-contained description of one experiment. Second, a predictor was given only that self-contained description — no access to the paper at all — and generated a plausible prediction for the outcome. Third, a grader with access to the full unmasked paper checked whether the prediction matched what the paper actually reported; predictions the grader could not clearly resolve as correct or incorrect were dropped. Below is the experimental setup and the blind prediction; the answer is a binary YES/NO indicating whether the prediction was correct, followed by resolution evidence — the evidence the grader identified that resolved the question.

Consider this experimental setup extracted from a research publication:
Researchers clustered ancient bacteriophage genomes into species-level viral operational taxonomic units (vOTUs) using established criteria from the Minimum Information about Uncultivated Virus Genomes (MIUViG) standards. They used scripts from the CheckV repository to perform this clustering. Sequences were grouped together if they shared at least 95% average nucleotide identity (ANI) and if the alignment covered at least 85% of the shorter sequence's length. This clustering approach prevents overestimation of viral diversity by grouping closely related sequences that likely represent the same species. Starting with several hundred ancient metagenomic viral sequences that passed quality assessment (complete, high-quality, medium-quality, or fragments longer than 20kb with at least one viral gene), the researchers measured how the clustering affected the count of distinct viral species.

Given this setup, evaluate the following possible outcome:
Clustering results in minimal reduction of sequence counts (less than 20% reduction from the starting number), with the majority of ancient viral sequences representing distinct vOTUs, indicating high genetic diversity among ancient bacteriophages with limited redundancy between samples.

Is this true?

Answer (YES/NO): NO